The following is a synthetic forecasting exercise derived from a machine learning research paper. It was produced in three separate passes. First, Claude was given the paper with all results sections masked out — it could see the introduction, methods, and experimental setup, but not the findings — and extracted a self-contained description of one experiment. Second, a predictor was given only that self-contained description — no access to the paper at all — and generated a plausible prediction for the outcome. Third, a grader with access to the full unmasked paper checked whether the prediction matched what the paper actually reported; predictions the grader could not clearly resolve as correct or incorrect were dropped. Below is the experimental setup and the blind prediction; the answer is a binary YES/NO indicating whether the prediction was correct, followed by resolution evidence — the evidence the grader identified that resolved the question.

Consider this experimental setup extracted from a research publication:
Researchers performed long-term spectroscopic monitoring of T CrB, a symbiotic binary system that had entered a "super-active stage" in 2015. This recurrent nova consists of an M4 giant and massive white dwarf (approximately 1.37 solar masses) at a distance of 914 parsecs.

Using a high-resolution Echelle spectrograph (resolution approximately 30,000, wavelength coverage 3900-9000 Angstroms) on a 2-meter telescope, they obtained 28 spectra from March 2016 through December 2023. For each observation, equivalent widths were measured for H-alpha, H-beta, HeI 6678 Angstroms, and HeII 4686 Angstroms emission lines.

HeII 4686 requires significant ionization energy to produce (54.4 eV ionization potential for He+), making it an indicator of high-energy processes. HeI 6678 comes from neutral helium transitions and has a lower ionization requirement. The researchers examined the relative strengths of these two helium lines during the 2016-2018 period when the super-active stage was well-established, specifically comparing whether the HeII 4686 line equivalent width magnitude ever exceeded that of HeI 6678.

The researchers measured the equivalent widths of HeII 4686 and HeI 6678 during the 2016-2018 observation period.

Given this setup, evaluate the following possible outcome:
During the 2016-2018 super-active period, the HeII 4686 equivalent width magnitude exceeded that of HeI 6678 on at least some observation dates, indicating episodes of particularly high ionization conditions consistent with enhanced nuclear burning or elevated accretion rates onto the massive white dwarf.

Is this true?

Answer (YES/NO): YES